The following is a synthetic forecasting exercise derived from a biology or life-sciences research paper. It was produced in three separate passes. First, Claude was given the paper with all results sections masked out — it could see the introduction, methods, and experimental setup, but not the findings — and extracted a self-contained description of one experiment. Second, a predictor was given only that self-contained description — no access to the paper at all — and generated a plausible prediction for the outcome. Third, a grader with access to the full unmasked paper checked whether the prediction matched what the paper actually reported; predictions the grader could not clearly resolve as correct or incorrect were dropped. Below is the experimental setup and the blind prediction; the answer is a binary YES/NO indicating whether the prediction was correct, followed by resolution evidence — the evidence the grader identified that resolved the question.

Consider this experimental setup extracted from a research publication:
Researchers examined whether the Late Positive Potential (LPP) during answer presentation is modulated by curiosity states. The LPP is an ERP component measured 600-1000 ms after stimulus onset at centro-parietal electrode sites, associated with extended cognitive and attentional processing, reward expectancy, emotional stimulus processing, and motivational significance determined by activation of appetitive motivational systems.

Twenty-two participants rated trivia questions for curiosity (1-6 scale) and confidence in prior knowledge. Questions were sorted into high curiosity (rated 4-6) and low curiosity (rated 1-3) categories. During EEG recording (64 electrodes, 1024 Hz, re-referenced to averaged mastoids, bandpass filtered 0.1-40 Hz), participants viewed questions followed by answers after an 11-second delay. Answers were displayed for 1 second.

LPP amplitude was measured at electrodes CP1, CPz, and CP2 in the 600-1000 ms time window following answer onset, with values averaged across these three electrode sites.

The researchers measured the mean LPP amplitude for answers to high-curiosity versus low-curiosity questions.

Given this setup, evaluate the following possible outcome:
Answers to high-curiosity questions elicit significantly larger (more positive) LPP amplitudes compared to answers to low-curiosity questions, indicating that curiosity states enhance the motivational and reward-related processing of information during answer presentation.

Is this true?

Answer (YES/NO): YES